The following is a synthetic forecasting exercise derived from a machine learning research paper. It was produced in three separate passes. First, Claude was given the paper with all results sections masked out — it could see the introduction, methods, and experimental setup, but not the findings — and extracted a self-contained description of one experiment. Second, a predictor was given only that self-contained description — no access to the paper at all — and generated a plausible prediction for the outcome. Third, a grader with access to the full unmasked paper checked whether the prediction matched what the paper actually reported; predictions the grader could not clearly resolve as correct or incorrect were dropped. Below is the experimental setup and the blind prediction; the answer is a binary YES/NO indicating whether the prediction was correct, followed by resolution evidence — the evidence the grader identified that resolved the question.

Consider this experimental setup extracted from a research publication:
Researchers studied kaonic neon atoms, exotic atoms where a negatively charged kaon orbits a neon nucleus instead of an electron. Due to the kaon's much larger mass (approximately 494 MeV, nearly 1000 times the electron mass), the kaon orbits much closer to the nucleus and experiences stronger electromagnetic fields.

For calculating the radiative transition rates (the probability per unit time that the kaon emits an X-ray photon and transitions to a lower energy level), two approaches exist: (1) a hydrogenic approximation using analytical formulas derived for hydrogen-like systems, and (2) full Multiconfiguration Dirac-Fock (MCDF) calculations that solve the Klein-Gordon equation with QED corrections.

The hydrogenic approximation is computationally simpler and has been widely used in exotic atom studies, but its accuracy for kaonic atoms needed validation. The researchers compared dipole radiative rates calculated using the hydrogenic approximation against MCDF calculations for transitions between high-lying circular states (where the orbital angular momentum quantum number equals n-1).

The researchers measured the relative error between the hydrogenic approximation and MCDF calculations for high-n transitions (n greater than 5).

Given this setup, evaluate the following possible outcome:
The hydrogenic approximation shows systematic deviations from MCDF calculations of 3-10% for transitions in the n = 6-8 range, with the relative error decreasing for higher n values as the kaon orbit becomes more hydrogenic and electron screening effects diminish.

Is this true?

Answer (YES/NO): NO